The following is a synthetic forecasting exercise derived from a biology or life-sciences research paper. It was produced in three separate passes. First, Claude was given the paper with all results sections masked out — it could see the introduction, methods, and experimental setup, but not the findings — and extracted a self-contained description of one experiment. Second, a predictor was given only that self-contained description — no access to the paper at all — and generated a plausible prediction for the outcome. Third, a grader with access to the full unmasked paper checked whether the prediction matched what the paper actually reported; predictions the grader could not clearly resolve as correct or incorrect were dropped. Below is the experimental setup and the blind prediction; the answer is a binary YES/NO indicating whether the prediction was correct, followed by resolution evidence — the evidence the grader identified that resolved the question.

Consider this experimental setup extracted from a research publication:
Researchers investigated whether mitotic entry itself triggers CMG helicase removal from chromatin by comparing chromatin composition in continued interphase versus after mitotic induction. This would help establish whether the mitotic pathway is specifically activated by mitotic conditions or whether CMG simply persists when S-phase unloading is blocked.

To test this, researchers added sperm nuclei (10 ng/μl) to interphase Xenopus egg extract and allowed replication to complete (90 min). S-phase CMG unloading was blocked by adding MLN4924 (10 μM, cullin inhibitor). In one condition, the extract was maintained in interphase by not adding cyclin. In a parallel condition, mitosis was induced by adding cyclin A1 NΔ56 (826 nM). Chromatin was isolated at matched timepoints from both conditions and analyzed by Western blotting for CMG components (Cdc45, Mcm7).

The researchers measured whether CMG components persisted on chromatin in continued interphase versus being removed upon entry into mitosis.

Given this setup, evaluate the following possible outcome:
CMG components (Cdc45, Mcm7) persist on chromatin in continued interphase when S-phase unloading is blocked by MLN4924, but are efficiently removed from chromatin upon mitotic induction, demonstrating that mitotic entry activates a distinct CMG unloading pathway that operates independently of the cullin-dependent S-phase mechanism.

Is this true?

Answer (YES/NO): YES